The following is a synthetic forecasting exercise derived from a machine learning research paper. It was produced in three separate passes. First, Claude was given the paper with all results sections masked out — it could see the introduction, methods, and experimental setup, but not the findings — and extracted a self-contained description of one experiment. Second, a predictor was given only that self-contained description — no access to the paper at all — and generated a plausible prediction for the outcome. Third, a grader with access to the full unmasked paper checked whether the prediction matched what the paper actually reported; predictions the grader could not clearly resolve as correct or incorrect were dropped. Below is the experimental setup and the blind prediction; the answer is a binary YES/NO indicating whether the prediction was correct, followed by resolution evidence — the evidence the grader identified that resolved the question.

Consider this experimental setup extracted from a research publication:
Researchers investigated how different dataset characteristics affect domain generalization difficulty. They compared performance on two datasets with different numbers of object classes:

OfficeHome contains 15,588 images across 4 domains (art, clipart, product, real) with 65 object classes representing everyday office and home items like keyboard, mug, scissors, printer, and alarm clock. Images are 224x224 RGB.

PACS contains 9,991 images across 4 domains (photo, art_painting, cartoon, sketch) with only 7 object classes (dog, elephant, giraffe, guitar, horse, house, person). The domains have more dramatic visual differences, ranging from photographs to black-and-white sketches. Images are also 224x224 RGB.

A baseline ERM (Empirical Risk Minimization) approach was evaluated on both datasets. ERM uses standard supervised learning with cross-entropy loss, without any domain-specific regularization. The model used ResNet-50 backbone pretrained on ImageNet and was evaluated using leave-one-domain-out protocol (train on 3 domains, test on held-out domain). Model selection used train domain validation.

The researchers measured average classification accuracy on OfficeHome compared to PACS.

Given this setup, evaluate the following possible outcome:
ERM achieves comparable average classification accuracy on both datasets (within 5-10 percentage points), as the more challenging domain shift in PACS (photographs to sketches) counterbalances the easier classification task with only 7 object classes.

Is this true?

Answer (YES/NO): NO